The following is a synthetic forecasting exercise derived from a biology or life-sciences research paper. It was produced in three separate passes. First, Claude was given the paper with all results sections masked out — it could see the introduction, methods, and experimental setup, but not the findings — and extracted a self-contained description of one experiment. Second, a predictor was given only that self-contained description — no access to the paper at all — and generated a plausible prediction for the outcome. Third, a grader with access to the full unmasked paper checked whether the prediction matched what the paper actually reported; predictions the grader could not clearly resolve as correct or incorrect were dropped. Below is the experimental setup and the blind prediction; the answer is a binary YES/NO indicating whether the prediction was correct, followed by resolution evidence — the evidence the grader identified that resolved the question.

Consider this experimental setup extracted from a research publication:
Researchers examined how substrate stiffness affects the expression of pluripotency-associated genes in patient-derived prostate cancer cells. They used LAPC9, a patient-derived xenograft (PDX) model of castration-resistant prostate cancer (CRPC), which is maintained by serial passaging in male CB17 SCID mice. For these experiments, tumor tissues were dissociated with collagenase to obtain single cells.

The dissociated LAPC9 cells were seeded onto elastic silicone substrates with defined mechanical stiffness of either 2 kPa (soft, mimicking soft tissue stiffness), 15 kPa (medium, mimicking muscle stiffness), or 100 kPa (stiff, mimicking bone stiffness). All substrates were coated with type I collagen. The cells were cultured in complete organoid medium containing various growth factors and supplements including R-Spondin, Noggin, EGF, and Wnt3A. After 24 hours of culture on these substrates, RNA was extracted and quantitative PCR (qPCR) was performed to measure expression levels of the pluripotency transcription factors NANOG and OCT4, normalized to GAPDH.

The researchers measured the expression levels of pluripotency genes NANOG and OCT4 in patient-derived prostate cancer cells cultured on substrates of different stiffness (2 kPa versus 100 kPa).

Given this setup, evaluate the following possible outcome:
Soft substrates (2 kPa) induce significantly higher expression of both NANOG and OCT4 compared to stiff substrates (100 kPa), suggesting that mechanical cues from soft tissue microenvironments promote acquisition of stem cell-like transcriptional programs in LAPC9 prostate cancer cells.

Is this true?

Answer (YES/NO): NO